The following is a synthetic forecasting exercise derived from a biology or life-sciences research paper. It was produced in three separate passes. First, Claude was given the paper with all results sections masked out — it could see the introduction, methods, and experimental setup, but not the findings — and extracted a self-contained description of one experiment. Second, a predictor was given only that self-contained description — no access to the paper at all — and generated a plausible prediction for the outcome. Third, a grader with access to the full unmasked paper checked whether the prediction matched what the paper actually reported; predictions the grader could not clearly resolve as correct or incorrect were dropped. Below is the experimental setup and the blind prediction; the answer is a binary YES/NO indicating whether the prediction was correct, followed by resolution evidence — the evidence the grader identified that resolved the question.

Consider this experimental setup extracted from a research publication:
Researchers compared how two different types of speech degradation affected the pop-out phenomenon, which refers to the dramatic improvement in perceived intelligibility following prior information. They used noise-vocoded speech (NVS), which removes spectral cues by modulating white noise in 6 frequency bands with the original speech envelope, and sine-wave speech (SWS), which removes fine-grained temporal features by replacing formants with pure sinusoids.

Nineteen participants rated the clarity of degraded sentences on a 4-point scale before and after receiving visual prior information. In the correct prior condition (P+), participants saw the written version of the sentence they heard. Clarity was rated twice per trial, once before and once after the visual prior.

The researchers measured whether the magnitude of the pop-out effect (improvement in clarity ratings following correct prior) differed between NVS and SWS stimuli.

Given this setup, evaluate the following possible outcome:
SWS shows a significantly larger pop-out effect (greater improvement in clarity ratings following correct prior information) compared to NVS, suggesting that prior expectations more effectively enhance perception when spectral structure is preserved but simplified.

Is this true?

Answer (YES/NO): NO